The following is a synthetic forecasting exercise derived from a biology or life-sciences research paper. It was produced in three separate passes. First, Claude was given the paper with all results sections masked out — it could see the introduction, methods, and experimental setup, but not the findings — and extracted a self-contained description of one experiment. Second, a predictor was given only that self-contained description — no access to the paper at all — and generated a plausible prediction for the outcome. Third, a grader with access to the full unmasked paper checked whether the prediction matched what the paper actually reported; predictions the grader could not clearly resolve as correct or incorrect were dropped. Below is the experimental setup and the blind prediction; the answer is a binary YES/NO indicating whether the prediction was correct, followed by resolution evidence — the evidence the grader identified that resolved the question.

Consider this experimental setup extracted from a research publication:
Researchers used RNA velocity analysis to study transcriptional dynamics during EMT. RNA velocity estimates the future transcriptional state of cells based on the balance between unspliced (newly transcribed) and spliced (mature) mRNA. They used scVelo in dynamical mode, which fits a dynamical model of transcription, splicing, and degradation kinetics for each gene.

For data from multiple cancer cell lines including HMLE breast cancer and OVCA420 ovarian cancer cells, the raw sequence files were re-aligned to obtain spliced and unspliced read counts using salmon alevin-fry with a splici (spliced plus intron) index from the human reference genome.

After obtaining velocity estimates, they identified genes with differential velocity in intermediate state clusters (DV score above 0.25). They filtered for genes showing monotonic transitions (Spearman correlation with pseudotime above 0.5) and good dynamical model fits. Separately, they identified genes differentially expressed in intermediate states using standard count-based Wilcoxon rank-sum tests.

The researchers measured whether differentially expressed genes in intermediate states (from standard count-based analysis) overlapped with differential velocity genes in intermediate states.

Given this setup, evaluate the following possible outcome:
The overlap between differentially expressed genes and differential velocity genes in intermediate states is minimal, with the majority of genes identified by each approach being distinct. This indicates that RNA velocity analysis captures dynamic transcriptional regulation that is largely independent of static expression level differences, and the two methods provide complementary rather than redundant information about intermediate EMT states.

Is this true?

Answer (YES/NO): YES